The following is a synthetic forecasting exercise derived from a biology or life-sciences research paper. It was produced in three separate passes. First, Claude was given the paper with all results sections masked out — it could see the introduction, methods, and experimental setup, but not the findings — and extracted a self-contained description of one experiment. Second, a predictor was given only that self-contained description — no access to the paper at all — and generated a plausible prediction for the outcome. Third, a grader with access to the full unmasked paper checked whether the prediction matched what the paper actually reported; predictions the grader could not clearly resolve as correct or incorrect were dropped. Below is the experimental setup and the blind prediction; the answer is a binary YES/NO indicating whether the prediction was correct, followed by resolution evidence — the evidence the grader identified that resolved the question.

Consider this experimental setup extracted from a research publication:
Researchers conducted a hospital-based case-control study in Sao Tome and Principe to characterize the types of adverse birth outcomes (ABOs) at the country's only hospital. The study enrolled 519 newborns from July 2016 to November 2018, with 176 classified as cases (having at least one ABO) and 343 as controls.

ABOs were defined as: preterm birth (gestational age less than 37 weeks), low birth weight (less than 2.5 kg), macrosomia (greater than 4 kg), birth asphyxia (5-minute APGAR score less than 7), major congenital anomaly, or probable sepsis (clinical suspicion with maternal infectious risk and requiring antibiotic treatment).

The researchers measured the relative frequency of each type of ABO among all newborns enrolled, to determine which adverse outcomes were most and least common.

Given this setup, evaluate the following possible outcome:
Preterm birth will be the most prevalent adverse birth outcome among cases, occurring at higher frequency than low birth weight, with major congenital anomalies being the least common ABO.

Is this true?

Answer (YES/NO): YES